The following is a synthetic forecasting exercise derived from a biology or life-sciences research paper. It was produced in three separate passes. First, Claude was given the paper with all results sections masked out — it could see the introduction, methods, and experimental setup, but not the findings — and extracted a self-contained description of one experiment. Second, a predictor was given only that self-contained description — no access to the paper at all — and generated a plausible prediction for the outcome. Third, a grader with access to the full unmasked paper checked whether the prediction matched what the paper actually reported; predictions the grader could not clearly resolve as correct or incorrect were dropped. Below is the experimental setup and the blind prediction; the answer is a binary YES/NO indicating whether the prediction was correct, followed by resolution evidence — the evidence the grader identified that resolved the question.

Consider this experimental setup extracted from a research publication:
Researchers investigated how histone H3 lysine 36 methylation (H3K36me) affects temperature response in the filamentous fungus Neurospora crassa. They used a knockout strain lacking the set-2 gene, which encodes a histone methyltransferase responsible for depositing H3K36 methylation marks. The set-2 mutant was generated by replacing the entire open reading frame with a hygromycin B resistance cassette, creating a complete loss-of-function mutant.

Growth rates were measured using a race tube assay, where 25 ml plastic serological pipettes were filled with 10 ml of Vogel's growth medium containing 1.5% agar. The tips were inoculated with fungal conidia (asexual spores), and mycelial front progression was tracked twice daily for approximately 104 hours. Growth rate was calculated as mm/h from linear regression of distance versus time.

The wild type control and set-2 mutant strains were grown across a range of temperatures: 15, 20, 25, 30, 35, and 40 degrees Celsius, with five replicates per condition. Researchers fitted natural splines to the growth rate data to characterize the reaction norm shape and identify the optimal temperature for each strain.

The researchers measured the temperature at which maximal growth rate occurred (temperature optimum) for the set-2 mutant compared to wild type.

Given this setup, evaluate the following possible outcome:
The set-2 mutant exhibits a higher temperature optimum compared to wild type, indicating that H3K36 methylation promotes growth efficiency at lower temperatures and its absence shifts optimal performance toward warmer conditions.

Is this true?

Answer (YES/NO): NO